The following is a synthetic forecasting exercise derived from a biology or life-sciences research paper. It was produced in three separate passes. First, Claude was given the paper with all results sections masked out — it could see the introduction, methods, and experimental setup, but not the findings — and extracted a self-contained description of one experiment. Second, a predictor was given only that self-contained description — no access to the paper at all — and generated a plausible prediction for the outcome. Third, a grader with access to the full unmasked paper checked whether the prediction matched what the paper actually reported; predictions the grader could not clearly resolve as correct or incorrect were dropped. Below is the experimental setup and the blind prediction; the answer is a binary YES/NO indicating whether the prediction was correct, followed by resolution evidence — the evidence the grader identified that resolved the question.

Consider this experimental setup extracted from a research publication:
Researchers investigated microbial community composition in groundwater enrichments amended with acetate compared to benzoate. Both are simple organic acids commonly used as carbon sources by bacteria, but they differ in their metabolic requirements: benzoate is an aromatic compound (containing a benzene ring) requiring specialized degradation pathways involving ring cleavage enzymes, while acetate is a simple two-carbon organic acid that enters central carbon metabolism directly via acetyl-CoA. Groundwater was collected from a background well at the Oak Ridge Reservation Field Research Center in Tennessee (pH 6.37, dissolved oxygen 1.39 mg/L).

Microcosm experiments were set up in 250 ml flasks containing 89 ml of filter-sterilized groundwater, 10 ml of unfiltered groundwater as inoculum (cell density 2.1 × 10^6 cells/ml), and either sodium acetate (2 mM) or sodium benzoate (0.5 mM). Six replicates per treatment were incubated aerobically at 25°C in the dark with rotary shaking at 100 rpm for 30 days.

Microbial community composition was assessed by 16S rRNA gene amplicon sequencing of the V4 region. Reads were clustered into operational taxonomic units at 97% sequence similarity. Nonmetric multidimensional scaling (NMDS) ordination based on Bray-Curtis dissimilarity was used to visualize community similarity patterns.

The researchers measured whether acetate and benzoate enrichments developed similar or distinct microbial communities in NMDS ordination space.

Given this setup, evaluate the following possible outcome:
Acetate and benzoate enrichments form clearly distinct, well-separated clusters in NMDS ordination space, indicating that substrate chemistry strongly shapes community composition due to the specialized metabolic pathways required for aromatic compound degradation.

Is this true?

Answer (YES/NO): NO